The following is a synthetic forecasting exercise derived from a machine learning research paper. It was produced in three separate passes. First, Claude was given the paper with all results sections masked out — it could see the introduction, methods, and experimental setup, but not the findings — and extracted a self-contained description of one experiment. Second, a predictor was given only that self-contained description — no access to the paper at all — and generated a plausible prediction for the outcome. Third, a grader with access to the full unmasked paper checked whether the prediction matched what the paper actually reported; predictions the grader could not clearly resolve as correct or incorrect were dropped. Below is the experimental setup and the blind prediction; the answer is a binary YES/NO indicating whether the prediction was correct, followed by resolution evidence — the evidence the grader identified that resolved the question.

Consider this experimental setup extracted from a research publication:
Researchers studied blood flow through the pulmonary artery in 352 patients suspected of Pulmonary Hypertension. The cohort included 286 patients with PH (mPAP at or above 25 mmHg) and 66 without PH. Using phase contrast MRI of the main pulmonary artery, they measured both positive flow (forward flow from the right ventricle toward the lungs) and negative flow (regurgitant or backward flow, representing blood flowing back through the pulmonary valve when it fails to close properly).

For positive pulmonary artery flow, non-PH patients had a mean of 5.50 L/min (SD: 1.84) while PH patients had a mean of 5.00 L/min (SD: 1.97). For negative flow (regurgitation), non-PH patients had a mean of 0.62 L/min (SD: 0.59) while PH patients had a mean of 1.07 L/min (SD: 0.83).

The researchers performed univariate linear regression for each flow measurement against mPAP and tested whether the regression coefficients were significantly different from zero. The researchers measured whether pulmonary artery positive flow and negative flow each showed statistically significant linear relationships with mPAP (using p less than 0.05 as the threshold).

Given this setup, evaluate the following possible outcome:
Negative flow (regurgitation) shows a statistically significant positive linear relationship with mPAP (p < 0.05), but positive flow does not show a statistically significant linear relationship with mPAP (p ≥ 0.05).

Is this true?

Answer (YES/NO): NO